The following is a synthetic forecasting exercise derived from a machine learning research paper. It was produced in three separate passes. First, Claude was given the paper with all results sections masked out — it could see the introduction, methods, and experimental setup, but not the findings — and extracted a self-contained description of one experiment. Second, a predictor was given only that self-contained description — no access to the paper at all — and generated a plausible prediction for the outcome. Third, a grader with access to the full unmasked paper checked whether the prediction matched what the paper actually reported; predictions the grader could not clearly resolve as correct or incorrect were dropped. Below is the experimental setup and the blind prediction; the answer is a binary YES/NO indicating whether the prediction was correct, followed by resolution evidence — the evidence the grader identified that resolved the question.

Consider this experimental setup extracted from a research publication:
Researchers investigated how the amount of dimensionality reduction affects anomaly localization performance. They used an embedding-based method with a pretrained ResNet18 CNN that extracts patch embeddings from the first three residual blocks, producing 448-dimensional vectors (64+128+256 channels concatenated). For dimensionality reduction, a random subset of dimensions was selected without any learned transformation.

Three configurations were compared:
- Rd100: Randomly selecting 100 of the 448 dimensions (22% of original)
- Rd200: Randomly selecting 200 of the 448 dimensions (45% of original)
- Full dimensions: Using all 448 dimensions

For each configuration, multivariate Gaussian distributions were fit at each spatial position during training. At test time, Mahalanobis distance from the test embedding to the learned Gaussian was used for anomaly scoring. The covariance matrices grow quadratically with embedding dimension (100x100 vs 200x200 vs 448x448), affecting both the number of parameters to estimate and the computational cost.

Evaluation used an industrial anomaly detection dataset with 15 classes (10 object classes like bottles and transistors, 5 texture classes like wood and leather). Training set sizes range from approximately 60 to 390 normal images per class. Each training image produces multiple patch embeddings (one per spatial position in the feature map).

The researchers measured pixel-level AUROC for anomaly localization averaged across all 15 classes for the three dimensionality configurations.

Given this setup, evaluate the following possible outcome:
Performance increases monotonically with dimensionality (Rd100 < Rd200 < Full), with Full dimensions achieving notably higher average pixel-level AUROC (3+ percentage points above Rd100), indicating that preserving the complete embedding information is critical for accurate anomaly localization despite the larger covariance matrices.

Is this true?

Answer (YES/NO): NO